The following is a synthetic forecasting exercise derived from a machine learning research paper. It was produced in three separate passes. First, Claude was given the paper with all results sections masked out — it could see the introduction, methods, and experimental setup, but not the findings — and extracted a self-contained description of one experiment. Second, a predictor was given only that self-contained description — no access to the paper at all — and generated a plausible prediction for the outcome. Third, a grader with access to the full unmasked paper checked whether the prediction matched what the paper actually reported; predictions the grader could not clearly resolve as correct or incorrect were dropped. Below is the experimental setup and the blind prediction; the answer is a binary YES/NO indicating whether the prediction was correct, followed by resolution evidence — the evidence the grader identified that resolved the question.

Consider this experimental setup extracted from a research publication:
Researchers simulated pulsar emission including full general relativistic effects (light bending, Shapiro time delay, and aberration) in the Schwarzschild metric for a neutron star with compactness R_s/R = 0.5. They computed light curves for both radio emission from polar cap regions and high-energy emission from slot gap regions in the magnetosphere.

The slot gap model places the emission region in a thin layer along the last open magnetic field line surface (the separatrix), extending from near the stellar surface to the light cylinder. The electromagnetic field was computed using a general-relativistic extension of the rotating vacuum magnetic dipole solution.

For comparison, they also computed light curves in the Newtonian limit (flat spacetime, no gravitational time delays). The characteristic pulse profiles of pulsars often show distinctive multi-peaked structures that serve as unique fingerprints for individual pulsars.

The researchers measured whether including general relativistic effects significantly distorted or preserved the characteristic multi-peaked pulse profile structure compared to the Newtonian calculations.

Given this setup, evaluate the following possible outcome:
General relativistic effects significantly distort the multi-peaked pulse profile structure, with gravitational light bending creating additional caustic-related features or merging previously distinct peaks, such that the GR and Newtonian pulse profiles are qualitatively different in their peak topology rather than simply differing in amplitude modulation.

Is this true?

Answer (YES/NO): NO